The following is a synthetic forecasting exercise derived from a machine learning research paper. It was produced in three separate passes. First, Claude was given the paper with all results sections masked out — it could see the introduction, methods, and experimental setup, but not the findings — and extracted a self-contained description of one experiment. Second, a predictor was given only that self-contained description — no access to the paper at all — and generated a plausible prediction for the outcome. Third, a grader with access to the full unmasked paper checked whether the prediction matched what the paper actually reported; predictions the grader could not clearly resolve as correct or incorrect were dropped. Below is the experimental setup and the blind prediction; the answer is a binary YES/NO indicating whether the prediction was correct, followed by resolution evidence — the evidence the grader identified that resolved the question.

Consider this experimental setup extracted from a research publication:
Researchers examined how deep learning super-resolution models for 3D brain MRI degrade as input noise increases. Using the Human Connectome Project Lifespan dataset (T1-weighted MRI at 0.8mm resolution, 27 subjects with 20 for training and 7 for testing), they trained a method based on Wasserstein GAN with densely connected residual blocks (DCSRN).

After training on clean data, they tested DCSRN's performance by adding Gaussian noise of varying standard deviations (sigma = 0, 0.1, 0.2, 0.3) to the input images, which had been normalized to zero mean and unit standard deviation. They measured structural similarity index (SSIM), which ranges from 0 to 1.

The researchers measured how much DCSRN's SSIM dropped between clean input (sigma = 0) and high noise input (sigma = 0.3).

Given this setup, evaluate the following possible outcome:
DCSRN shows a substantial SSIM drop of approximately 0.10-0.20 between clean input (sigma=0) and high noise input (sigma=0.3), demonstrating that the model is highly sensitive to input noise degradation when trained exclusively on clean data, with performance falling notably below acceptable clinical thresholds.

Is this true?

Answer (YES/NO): YES